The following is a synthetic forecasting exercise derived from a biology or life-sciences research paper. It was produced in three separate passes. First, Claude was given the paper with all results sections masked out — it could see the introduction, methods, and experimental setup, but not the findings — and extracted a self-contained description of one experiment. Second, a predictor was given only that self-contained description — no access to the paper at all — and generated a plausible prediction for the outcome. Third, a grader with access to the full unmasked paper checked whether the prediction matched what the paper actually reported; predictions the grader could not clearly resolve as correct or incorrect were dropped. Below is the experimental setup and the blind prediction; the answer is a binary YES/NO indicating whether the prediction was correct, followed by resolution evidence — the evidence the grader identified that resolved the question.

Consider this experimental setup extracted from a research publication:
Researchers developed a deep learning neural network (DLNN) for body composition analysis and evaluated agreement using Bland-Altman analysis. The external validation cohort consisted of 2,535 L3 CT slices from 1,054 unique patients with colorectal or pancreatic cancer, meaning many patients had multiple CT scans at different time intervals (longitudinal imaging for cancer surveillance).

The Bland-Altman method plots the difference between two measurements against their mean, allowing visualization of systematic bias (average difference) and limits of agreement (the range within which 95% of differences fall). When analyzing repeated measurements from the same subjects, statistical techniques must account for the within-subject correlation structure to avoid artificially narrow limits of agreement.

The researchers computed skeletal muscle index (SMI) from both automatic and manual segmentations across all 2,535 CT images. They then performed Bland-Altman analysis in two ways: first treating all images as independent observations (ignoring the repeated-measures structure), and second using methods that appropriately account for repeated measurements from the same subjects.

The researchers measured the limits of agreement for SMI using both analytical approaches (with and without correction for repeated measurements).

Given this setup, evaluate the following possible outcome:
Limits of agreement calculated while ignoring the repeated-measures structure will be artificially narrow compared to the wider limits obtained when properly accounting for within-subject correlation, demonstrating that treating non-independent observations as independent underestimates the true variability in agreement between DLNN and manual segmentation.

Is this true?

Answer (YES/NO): NO